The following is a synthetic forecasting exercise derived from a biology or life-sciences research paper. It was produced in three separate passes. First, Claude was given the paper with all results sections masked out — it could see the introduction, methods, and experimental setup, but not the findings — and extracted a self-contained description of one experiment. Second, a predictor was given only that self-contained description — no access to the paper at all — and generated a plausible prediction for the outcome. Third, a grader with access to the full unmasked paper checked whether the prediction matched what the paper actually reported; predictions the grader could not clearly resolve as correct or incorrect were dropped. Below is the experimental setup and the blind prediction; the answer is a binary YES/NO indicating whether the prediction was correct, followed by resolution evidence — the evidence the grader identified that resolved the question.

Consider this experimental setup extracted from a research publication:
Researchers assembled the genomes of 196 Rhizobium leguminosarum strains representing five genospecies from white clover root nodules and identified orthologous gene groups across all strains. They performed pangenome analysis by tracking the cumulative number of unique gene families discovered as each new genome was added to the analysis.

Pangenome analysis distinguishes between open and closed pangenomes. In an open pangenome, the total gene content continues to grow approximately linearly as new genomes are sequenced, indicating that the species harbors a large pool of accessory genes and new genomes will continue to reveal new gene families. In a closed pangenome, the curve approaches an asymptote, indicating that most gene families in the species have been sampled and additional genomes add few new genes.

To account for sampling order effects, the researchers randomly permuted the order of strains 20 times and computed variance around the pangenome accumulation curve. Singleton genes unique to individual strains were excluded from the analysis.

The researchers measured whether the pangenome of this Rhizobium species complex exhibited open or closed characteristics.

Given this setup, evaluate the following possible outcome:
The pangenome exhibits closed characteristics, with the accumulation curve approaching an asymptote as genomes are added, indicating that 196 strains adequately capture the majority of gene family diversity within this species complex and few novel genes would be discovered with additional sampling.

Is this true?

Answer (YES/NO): NO